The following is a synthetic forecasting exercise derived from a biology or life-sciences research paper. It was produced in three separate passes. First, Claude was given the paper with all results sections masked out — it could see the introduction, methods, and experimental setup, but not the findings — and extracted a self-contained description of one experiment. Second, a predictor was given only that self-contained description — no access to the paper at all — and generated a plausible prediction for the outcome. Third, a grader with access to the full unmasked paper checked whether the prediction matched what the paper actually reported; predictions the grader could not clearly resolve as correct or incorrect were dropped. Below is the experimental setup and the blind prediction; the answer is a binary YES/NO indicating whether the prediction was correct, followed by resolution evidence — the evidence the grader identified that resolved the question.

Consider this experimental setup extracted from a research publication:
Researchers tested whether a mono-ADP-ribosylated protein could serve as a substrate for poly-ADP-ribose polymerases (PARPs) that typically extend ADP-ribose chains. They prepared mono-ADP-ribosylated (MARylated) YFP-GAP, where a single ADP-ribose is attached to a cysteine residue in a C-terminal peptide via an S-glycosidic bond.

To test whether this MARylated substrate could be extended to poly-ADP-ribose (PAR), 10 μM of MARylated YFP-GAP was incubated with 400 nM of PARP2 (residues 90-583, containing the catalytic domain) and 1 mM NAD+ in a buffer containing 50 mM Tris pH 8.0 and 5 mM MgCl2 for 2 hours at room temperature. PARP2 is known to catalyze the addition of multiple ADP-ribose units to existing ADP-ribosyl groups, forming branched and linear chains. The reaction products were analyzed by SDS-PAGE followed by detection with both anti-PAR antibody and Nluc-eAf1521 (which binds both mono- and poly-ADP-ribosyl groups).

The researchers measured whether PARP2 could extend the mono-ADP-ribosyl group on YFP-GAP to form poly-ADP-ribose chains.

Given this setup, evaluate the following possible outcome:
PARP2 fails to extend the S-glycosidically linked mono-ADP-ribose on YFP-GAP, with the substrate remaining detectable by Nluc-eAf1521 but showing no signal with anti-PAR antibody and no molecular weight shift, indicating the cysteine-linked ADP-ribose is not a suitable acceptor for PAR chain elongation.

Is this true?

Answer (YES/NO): NO